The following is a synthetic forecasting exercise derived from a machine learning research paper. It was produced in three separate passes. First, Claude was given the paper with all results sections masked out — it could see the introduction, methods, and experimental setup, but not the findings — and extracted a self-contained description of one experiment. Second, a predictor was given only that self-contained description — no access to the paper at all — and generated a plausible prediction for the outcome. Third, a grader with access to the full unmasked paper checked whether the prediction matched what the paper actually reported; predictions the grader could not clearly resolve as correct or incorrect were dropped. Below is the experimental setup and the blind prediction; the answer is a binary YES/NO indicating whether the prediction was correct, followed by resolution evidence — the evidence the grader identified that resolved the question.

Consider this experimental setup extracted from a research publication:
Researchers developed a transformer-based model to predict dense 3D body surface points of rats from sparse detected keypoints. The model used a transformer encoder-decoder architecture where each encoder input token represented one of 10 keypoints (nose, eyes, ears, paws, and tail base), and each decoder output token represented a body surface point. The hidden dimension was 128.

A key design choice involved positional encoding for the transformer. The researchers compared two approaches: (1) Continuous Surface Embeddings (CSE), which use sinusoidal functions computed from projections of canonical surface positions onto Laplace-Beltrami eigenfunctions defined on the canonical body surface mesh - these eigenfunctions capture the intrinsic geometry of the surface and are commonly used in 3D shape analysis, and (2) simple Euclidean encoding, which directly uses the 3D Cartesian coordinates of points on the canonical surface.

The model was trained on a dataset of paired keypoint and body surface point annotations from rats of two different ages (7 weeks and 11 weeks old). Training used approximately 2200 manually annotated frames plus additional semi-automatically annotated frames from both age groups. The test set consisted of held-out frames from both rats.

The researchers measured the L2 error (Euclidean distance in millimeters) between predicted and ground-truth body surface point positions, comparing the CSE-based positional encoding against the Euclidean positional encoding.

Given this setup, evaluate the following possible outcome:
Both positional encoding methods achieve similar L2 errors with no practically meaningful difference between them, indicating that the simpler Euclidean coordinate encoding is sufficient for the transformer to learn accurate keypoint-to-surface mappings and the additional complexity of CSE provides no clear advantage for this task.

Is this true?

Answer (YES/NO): YES